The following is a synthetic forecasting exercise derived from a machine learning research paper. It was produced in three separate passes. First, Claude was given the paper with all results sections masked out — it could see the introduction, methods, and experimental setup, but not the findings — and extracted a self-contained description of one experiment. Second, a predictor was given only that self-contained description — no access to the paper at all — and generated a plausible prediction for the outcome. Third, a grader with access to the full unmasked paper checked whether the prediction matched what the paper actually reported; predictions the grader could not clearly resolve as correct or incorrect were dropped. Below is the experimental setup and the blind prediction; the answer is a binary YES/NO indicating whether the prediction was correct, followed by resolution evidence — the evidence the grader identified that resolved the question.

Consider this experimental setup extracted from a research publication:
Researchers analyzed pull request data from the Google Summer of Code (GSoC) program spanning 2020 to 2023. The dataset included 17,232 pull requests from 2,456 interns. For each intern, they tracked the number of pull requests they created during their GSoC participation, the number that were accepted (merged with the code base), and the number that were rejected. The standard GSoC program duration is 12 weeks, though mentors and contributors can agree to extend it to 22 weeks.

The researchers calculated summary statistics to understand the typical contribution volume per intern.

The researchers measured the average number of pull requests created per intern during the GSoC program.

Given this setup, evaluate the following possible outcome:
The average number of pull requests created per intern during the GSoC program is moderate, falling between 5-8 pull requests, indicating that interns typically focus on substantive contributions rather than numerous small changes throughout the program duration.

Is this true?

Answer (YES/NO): NO